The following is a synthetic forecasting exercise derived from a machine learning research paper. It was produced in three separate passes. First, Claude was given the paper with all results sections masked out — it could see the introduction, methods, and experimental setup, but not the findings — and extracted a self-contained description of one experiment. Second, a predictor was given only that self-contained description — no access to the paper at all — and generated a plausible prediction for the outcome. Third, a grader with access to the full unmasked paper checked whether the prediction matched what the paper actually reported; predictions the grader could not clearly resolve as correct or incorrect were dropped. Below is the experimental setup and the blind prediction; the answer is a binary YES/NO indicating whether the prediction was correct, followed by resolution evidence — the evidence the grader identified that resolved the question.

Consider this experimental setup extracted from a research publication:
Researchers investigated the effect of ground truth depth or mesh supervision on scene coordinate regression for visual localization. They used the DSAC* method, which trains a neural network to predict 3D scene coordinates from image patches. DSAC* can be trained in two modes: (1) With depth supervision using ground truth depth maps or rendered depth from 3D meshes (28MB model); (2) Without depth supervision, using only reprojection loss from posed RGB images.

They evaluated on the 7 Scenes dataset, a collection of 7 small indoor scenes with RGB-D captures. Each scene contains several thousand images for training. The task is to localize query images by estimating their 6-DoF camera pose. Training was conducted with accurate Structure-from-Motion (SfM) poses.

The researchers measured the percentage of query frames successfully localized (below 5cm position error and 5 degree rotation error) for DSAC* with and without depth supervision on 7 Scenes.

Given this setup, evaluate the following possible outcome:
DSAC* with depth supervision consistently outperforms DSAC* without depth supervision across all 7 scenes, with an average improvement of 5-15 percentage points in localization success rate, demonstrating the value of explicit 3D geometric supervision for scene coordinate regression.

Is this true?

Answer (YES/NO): NO